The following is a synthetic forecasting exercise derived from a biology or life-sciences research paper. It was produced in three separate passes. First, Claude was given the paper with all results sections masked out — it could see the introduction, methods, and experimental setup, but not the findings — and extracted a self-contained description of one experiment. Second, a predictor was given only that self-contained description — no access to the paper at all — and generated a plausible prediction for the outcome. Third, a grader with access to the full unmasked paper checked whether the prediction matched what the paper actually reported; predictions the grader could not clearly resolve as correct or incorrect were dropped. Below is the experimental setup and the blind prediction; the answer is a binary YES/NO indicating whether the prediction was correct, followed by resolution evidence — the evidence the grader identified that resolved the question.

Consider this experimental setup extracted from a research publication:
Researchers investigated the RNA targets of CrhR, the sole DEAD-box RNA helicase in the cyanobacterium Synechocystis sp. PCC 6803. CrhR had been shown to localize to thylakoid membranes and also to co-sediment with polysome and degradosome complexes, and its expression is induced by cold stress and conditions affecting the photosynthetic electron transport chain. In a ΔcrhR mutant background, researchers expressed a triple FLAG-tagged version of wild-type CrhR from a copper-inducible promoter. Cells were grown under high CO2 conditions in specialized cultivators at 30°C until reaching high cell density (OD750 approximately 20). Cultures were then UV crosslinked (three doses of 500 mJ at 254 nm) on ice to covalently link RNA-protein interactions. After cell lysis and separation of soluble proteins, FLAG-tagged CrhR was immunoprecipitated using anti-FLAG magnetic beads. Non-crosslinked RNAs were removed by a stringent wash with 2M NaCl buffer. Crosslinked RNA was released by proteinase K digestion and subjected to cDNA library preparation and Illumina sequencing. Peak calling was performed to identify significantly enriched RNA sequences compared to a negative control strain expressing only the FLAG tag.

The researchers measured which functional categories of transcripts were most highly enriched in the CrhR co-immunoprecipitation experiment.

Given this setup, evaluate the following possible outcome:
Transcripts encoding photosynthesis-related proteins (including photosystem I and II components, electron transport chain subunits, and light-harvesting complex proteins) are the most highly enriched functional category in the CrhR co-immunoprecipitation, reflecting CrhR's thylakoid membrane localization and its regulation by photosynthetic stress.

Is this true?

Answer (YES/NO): YES